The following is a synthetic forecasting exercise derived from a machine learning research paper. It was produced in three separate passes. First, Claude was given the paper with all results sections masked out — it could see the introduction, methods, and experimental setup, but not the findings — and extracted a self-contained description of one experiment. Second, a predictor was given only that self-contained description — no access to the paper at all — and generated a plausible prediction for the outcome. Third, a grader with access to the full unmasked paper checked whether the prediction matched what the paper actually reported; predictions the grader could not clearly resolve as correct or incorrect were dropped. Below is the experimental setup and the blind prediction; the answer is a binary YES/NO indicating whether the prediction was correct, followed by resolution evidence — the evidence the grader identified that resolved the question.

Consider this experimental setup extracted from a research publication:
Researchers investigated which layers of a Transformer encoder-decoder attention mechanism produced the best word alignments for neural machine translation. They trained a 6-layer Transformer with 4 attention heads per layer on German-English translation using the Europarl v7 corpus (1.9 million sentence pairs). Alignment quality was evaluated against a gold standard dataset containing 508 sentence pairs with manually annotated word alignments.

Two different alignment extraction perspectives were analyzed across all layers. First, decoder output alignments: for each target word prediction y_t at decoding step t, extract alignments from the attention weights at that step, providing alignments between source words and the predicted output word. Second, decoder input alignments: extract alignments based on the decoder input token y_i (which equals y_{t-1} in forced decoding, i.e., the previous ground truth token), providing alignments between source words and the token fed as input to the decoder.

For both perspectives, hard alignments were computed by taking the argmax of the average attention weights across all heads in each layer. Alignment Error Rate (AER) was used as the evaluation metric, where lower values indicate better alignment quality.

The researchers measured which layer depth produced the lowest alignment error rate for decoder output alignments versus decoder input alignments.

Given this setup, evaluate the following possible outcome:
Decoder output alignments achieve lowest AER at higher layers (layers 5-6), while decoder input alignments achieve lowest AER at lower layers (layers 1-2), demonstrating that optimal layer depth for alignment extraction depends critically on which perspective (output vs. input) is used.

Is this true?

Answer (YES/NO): YES